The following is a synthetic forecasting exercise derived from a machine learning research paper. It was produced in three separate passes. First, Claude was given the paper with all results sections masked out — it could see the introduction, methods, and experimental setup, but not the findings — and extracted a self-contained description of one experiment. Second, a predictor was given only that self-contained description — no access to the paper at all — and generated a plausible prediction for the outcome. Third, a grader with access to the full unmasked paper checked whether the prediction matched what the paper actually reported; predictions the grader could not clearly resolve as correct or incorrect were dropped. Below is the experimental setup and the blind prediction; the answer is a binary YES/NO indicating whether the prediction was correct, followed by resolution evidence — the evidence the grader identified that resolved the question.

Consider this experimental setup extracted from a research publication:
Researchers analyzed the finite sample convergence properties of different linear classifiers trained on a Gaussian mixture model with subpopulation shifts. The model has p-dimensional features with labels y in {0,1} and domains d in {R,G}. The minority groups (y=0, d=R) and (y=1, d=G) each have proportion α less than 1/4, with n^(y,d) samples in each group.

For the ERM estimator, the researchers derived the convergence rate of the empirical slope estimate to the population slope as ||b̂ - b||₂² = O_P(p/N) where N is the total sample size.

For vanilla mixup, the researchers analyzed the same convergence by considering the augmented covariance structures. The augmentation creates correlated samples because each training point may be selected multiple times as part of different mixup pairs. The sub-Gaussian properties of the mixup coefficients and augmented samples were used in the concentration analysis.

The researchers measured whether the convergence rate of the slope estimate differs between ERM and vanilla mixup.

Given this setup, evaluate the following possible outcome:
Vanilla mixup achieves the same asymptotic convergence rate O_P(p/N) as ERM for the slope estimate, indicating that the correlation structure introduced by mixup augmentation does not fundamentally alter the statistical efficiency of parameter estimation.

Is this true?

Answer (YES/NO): NO